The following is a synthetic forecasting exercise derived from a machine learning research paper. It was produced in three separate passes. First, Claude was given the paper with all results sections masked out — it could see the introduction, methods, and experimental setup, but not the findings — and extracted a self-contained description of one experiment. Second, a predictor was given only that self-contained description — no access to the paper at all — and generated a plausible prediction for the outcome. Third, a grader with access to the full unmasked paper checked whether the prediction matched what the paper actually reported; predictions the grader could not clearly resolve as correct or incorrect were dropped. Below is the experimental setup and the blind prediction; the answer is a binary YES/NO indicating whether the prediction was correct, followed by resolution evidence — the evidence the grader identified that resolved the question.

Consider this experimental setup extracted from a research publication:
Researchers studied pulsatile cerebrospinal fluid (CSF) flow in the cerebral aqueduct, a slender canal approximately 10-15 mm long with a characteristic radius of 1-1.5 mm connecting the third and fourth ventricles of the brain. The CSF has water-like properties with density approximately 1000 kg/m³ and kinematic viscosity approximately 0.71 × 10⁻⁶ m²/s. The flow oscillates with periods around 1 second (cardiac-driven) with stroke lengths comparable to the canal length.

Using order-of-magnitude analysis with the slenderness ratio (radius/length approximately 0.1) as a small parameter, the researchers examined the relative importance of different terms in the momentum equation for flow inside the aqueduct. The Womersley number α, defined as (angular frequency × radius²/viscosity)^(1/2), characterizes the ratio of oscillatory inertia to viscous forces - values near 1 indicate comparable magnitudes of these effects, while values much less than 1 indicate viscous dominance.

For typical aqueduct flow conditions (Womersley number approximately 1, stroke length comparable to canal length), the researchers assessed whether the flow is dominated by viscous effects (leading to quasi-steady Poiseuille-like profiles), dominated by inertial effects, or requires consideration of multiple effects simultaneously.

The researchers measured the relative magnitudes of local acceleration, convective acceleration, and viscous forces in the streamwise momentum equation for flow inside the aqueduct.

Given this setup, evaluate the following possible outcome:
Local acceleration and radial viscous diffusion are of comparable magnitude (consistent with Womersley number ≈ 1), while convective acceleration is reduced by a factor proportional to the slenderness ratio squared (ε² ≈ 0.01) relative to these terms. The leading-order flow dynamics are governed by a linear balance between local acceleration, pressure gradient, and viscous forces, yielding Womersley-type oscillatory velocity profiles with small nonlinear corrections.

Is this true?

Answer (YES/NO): NO